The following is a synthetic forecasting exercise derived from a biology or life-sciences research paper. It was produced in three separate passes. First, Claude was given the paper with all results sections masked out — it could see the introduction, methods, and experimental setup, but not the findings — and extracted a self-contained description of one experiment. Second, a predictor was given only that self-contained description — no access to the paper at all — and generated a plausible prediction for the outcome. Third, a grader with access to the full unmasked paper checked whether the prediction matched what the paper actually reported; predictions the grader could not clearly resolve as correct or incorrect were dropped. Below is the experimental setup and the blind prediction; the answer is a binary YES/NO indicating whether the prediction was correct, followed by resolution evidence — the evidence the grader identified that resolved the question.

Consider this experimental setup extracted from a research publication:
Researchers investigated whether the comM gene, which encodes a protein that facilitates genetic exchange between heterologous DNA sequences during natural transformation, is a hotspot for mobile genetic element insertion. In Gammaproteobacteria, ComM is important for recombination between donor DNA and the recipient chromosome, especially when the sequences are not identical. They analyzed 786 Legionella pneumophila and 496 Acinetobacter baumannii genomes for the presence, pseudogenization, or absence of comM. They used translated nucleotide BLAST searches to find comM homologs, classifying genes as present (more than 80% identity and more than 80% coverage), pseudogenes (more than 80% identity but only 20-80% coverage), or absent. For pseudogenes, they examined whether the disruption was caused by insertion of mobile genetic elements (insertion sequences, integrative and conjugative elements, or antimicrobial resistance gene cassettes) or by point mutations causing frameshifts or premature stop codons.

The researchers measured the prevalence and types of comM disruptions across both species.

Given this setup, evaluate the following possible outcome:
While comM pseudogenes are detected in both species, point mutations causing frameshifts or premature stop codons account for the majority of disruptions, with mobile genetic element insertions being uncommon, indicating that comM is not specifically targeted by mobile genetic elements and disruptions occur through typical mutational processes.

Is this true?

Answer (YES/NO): NO